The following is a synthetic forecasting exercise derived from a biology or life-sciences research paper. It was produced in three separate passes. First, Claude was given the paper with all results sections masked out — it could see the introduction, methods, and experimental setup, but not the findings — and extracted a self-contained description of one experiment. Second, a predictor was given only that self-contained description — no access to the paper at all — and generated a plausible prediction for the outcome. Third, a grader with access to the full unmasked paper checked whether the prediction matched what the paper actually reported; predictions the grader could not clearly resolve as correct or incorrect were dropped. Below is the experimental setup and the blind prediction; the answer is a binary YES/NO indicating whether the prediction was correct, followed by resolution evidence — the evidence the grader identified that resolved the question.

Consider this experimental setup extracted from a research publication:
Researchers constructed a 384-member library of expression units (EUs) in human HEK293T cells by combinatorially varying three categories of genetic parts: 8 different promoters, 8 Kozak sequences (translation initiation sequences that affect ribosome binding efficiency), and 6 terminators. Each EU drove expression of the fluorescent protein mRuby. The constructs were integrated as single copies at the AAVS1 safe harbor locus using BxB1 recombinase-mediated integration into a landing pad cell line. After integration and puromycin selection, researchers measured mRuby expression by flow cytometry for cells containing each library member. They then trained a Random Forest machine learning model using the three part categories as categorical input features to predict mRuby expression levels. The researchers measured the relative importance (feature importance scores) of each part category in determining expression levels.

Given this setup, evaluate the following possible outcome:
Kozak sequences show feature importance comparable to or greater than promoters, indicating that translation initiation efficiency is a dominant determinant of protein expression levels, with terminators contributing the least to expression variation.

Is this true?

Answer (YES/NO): NO